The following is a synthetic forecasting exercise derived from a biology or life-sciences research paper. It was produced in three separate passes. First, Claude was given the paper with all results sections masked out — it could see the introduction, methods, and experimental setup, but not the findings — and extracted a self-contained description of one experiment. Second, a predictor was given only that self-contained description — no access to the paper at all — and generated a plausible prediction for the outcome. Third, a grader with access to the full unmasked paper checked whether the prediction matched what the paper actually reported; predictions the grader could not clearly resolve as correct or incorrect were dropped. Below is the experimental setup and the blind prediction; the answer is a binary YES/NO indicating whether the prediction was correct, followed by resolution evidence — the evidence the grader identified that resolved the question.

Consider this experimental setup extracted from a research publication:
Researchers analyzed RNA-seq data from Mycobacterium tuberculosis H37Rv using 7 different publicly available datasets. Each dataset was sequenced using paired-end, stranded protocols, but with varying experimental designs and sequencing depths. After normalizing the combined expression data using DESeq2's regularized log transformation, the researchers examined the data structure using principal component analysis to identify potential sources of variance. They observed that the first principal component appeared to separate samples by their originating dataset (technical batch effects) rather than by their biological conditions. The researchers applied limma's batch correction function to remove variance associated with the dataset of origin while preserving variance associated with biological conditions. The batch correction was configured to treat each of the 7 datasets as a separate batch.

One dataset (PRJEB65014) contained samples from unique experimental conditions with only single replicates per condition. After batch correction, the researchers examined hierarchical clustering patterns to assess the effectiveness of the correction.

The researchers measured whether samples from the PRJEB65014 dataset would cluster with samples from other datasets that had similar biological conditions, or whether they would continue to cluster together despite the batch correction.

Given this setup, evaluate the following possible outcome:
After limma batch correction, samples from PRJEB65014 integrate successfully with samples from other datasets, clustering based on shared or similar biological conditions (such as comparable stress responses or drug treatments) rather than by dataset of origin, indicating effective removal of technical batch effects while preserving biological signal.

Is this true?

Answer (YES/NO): NO